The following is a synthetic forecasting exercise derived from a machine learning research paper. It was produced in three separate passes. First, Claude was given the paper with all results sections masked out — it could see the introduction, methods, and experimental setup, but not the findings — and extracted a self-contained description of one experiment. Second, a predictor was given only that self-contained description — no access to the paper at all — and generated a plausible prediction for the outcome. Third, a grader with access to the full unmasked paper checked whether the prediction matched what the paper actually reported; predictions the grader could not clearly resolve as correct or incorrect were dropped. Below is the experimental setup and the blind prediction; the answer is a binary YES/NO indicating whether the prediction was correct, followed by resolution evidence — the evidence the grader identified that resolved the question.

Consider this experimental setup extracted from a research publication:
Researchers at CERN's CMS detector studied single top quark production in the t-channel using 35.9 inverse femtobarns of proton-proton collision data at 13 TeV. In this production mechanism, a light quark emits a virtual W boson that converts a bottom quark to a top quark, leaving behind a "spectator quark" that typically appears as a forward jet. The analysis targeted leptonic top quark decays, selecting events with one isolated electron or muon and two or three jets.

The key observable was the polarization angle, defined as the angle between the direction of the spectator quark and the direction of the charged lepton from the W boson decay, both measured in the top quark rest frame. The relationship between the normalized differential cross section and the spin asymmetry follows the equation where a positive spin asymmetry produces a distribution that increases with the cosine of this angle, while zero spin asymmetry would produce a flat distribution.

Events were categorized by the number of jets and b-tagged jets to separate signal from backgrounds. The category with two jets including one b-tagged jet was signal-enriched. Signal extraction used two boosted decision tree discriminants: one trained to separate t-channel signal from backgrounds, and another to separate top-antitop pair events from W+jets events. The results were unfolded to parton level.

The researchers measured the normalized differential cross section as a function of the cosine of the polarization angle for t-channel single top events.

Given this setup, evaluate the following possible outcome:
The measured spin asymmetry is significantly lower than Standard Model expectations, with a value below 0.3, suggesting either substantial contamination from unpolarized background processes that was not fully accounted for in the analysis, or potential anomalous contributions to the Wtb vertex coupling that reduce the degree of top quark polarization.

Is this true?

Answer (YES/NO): NO